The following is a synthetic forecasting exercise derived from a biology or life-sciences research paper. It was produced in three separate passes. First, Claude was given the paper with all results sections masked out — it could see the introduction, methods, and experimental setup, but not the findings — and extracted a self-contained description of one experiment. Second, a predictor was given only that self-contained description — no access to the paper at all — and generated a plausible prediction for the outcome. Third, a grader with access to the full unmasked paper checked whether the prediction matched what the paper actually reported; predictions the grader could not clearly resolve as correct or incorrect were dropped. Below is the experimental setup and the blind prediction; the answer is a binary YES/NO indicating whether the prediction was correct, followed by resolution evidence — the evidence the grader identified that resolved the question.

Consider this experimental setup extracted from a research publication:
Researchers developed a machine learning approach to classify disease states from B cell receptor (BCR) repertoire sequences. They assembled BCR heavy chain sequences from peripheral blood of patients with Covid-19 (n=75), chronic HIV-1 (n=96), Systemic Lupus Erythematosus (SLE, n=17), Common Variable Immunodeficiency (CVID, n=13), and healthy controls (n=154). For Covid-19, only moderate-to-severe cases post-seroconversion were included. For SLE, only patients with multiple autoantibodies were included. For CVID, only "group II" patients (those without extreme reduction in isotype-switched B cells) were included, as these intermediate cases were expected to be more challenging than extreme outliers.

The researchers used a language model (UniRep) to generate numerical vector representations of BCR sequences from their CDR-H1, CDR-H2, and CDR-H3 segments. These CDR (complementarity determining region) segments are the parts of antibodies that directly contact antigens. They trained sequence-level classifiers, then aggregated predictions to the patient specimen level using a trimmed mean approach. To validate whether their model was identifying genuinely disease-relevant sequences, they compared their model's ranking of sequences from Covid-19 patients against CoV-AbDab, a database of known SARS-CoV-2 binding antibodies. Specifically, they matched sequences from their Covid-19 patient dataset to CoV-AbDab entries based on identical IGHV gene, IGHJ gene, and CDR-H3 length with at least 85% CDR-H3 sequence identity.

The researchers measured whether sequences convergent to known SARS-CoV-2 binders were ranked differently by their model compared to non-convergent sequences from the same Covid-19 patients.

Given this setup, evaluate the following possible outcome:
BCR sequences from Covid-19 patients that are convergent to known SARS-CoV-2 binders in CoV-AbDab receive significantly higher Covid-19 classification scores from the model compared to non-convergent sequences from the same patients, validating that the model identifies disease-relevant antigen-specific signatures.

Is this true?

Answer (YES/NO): YES